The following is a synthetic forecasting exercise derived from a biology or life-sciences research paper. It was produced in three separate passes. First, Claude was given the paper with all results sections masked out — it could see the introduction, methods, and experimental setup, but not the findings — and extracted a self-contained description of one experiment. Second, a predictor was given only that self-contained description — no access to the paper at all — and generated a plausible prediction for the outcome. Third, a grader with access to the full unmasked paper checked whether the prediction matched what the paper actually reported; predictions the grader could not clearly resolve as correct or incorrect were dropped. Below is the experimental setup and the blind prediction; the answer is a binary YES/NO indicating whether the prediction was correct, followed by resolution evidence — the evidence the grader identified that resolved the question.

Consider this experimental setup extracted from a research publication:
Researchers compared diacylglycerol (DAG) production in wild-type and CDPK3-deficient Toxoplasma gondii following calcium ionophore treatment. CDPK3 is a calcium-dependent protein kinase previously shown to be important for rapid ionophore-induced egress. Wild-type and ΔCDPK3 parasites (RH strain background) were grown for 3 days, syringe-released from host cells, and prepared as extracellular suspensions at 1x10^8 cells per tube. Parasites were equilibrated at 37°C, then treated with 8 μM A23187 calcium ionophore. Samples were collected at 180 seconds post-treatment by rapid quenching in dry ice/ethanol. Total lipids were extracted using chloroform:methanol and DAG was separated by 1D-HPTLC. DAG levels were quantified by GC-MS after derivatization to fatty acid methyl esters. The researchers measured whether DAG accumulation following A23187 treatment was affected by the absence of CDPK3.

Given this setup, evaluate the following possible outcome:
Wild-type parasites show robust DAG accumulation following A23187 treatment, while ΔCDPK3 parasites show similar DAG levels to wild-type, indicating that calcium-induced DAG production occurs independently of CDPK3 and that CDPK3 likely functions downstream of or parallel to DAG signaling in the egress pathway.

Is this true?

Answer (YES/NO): NO